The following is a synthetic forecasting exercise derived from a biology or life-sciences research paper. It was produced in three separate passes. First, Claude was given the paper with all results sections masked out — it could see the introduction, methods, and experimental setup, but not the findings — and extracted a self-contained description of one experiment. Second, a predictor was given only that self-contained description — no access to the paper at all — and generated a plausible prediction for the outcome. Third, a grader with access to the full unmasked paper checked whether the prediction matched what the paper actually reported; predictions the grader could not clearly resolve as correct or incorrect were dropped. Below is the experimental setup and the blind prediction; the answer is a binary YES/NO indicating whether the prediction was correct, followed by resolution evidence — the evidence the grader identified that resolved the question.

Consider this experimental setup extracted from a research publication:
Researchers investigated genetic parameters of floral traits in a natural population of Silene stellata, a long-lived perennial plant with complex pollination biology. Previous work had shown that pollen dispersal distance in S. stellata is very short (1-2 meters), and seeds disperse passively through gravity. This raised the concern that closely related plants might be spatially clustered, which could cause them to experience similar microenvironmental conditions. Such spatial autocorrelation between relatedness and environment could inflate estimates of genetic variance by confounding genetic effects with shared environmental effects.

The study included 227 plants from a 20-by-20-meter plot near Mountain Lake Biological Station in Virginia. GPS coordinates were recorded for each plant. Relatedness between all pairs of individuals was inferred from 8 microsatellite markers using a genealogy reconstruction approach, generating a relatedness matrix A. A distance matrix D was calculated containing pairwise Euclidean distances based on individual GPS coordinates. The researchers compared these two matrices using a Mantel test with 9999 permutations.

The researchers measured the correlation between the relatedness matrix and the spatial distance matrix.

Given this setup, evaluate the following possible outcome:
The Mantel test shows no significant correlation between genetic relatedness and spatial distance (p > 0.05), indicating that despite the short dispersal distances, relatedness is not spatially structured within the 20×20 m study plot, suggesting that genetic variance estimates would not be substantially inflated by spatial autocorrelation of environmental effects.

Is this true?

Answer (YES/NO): YES